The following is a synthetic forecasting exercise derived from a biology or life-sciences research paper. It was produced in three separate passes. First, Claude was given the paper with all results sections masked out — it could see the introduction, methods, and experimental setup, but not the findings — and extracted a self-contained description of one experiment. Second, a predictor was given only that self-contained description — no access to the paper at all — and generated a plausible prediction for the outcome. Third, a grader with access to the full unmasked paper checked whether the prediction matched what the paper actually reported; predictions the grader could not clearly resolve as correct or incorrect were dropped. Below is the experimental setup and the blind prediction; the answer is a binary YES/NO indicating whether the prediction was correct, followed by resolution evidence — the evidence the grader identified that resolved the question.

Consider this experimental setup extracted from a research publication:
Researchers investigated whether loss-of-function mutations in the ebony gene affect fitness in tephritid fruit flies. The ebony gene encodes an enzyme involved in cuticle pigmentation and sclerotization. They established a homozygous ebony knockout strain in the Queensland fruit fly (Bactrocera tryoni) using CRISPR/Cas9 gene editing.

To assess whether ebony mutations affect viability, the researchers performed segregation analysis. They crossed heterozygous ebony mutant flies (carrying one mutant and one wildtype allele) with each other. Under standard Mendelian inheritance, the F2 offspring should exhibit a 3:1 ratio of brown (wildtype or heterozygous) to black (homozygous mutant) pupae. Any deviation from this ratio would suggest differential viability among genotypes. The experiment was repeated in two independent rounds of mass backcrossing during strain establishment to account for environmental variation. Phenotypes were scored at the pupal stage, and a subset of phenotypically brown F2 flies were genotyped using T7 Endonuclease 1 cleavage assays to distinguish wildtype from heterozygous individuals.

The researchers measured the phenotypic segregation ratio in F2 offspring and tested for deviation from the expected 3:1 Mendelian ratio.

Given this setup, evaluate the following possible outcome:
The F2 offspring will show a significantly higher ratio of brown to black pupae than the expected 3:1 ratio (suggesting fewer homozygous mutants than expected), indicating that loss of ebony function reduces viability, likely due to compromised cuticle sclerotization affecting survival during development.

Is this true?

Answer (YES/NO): NO